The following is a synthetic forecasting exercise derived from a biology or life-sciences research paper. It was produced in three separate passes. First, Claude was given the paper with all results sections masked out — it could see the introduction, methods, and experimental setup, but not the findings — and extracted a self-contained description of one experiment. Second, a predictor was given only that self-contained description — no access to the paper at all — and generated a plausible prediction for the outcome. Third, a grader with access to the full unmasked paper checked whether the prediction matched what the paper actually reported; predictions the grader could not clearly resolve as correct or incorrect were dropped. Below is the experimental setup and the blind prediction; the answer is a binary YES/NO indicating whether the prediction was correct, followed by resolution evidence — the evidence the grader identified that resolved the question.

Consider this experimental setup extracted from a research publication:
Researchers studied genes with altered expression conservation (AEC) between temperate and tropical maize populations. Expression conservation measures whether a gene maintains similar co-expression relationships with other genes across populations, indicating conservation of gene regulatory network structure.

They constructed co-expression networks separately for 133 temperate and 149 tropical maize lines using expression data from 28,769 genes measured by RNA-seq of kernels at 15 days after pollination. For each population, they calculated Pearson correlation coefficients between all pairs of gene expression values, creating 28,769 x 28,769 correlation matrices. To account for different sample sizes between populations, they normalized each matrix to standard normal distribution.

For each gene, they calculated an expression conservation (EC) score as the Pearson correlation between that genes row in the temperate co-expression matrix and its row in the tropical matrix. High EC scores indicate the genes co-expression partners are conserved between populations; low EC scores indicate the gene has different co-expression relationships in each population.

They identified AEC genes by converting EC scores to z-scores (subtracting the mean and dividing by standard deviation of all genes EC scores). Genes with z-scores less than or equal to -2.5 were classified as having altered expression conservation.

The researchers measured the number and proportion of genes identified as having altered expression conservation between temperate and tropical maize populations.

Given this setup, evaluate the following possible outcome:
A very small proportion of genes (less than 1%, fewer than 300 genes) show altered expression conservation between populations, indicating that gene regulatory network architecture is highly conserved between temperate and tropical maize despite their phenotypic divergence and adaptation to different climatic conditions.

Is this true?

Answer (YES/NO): NO